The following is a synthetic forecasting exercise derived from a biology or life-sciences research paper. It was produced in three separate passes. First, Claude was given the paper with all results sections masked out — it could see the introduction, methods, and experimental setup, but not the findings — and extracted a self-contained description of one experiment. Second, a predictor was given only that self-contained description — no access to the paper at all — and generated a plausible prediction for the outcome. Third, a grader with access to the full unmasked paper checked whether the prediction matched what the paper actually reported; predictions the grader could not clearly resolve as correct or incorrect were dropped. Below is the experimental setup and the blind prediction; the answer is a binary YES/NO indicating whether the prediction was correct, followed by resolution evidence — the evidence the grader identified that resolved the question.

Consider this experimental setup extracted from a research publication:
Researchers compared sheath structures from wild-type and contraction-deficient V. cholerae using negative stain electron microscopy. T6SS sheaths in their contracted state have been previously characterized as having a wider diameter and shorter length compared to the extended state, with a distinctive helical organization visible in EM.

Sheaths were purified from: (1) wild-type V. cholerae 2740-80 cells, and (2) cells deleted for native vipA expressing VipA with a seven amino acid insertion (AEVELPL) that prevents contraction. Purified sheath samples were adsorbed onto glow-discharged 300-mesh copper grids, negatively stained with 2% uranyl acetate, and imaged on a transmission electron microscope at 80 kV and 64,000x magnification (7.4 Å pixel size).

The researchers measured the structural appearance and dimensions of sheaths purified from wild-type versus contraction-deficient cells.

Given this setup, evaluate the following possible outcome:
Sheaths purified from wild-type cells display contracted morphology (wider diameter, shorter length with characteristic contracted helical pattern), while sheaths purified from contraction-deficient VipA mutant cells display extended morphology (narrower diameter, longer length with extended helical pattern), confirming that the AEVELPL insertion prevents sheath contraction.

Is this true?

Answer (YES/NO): NO